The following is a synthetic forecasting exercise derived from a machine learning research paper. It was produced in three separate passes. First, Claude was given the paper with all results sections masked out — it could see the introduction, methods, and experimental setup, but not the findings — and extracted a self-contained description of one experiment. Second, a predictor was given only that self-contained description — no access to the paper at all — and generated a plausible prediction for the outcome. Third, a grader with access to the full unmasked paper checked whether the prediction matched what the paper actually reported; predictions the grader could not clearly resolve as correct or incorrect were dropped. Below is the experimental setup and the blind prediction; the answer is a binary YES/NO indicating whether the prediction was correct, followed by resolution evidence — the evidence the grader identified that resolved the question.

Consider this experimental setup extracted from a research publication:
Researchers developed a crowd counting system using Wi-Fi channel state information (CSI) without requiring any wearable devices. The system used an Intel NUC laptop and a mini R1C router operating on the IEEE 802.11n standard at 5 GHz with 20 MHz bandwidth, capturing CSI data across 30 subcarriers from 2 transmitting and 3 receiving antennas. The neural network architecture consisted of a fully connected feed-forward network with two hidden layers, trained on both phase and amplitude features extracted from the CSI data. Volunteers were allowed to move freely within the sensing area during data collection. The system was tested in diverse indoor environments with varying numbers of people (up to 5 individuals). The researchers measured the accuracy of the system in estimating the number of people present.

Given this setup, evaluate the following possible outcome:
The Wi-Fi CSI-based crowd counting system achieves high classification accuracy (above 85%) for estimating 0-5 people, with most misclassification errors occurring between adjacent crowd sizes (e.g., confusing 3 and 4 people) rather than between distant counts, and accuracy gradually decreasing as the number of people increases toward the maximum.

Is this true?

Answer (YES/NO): NO